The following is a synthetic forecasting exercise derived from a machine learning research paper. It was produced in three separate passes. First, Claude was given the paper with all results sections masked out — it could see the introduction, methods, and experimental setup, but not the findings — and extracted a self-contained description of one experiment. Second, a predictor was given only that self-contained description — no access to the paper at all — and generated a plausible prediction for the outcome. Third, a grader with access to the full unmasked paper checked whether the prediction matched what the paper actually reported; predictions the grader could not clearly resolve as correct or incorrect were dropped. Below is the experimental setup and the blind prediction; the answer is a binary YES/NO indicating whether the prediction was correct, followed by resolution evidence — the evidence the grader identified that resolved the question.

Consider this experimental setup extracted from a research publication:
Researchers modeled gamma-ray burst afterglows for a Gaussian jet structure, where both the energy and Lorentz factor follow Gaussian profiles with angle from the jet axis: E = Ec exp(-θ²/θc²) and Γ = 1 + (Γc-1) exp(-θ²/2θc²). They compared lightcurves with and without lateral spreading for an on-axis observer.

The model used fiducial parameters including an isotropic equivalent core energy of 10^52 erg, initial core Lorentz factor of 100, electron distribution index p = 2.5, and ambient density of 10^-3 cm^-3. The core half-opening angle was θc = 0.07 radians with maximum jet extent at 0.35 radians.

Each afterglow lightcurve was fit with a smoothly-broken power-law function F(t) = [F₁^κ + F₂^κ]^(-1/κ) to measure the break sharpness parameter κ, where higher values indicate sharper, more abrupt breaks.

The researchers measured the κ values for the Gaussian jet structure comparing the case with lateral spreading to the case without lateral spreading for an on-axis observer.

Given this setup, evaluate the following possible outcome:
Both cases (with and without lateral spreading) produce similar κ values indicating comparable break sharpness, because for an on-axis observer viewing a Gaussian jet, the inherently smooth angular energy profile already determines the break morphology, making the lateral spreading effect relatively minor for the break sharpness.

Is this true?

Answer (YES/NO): NO